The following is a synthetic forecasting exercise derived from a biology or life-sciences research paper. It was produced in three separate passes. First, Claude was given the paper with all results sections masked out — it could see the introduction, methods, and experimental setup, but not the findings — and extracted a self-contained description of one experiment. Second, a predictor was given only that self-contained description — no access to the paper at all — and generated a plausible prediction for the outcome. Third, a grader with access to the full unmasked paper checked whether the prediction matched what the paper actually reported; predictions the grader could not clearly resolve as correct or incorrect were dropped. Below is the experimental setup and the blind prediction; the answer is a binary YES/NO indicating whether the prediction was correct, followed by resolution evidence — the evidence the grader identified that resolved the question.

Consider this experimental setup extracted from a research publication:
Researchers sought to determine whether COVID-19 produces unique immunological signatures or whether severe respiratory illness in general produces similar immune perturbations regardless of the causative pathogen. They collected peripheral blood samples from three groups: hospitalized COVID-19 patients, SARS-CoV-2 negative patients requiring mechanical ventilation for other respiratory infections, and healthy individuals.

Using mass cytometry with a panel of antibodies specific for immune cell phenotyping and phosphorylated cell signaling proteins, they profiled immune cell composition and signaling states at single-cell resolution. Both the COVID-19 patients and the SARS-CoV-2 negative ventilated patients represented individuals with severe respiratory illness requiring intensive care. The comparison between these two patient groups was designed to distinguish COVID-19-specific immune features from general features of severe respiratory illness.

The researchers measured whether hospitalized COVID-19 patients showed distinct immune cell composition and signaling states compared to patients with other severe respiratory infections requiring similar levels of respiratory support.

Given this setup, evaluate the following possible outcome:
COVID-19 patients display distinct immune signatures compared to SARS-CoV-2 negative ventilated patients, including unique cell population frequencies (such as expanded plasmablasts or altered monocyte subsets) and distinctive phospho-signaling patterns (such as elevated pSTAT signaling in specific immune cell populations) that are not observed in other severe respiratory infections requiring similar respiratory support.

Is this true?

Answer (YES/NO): YES